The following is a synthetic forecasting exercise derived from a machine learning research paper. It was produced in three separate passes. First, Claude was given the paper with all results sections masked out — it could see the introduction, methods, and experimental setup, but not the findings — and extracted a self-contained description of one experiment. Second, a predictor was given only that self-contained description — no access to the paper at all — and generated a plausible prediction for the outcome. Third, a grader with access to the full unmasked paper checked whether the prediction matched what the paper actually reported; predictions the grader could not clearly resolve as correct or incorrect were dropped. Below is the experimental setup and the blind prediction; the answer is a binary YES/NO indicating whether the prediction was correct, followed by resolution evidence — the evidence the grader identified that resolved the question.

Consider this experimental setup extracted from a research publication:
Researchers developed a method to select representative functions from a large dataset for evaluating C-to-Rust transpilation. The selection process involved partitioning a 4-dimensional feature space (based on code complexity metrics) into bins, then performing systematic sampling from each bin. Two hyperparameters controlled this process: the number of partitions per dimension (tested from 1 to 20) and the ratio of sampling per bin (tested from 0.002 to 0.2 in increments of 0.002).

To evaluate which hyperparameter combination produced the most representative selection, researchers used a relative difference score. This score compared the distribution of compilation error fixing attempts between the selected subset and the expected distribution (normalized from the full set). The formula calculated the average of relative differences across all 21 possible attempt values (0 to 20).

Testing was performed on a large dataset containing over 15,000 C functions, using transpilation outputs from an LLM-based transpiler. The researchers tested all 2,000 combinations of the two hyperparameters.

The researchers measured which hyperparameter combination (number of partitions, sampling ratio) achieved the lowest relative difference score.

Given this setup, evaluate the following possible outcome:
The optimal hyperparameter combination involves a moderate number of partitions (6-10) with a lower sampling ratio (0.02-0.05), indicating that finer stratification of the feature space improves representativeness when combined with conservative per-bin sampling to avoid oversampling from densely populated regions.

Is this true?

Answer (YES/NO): NO